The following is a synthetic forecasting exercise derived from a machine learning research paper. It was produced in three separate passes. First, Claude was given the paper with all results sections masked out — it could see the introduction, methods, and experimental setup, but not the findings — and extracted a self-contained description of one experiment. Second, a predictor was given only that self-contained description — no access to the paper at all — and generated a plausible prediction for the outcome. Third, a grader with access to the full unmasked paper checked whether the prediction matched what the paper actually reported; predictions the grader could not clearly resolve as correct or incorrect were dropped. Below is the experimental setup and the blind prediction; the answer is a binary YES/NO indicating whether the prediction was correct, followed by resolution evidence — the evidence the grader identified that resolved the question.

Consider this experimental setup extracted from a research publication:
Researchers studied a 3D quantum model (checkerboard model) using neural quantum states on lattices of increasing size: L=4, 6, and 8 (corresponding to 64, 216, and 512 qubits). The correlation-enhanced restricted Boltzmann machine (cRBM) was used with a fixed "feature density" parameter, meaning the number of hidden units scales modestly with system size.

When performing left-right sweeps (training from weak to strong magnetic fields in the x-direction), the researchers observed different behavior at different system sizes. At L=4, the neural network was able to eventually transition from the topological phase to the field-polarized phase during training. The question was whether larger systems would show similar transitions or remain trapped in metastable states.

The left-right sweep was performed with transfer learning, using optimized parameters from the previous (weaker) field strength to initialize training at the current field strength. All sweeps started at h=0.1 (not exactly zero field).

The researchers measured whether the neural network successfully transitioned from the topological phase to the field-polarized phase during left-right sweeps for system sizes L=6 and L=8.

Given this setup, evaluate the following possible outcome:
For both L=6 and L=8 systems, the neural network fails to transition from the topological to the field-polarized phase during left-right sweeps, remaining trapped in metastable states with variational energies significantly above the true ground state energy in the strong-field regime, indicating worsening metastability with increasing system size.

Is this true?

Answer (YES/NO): YES